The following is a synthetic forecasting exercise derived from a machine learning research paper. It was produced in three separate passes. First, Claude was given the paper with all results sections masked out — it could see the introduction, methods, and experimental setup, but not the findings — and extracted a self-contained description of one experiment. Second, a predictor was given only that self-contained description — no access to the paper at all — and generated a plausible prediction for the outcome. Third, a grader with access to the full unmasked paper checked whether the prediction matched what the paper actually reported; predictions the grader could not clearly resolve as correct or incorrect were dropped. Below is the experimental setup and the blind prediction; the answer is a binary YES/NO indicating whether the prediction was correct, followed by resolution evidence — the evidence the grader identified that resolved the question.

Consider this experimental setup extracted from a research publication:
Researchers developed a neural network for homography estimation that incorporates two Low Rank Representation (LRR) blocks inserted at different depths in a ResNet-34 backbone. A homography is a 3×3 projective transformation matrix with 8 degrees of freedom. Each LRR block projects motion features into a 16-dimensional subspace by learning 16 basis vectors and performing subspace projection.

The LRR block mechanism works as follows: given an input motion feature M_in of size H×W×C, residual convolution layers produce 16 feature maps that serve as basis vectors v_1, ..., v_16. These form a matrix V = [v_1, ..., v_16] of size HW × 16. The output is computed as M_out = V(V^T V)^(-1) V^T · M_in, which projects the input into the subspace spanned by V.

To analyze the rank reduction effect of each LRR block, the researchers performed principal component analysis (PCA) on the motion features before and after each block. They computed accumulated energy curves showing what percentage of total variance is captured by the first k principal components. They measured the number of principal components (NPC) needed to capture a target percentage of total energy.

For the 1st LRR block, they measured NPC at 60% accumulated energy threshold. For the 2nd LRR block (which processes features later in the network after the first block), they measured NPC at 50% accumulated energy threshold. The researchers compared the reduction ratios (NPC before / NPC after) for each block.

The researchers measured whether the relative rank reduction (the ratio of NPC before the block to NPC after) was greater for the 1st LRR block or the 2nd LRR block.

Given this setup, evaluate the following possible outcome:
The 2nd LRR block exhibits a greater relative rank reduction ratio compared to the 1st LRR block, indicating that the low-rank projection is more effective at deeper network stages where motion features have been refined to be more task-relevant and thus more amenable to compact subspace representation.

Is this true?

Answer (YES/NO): YES